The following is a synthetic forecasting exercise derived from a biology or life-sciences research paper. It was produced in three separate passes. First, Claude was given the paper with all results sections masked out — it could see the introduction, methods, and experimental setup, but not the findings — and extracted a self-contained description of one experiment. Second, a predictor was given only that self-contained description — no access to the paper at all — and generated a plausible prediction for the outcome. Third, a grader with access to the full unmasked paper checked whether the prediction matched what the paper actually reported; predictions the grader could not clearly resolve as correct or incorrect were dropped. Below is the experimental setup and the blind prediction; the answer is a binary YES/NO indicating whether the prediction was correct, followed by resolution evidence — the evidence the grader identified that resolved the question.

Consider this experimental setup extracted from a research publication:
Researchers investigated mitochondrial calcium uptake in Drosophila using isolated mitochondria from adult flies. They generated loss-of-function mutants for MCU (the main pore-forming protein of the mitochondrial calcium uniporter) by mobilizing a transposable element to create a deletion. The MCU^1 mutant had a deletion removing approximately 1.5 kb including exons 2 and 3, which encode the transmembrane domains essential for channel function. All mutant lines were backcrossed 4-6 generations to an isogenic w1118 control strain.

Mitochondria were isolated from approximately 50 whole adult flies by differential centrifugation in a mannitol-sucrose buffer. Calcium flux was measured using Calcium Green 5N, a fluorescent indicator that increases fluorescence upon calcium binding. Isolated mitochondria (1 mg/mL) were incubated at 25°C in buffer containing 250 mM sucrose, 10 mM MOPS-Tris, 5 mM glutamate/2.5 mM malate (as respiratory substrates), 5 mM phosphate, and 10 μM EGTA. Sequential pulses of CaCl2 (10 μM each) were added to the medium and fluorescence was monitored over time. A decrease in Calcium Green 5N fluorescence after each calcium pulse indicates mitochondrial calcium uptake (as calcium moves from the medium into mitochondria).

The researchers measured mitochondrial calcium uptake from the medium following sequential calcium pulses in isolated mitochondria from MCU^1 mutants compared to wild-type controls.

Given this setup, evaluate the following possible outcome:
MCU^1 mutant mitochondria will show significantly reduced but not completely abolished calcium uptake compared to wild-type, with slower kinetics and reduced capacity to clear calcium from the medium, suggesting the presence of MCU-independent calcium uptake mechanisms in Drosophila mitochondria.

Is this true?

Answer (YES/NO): NO